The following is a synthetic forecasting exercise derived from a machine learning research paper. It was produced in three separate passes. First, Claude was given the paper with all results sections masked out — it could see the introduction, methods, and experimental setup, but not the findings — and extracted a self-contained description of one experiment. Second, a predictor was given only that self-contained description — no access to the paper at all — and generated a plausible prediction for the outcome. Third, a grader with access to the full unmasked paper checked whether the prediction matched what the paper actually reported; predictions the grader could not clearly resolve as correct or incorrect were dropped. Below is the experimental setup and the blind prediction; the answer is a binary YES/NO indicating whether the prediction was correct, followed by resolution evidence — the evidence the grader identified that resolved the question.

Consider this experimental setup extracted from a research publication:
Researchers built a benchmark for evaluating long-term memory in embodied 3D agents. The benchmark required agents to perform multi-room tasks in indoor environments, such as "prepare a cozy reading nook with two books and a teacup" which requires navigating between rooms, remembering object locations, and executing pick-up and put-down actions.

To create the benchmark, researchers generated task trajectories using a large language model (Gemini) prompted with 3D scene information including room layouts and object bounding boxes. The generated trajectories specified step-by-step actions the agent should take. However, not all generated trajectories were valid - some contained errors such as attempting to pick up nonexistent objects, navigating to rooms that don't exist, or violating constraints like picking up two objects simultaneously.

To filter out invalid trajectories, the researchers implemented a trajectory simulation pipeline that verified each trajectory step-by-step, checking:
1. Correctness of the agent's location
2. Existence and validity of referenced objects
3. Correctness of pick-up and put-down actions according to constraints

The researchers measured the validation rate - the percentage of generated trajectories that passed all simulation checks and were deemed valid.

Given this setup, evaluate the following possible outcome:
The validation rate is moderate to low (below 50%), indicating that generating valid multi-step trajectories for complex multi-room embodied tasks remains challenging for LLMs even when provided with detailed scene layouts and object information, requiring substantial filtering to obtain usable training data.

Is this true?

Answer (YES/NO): YES